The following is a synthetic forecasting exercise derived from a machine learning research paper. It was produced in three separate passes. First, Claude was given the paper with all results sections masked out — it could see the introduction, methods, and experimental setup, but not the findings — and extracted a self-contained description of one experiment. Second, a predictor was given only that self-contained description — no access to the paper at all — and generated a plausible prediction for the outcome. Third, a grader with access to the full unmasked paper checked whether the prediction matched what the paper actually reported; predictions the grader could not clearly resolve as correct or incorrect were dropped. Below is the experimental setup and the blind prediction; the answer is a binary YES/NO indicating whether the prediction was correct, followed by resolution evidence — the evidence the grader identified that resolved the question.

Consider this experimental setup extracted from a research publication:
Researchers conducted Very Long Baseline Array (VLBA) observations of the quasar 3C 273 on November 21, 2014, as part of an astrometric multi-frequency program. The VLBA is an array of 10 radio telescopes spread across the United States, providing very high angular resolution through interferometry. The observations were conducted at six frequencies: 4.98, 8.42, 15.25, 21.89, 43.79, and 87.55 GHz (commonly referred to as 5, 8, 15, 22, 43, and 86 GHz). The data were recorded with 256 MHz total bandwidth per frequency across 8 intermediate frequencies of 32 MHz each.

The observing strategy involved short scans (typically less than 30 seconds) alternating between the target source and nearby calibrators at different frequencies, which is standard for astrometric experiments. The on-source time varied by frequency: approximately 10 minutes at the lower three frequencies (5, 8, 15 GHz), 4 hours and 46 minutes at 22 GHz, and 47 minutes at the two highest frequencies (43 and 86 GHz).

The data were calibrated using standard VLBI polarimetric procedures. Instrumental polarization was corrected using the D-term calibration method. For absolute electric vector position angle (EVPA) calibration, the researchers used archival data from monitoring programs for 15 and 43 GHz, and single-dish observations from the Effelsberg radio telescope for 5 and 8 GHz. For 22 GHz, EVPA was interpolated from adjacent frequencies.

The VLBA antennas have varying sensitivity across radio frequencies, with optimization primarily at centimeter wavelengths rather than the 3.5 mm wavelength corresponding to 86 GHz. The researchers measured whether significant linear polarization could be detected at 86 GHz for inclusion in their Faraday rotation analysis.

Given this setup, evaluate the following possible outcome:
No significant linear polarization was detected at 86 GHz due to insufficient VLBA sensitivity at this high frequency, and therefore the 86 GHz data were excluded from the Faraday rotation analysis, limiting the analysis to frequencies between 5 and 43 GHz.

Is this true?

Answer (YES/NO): YES